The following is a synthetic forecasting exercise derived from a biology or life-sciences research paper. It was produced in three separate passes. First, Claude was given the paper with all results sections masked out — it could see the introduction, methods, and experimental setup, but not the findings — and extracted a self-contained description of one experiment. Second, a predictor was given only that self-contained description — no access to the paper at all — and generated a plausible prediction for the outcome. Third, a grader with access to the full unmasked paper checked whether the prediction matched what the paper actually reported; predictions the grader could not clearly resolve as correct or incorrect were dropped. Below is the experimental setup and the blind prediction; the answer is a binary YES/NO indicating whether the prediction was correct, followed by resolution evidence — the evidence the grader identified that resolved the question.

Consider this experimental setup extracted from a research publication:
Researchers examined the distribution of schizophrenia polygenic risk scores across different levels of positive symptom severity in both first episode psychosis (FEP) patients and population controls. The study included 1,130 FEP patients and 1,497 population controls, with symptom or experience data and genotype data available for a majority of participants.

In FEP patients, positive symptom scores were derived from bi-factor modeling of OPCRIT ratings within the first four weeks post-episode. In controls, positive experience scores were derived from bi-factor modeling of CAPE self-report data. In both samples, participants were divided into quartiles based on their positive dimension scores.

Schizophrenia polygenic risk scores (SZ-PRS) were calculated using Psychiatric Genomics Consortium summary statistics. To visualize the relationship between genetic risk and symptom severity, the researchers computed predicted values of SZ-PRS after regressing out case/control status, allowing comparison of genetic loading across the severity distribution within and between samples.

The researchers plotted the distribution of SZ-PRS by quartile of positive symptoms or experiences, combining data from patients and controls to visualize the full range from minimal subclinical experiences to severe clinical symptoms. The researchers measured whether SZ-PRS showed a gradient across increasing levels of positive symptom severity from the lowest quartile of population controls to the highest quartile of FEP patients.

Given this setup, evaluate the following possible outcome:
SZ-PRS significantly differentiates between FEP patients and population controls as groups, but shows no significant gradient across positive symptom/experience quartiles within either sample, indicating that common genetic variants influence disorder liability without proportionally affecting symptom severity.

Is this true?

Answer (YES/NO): NO